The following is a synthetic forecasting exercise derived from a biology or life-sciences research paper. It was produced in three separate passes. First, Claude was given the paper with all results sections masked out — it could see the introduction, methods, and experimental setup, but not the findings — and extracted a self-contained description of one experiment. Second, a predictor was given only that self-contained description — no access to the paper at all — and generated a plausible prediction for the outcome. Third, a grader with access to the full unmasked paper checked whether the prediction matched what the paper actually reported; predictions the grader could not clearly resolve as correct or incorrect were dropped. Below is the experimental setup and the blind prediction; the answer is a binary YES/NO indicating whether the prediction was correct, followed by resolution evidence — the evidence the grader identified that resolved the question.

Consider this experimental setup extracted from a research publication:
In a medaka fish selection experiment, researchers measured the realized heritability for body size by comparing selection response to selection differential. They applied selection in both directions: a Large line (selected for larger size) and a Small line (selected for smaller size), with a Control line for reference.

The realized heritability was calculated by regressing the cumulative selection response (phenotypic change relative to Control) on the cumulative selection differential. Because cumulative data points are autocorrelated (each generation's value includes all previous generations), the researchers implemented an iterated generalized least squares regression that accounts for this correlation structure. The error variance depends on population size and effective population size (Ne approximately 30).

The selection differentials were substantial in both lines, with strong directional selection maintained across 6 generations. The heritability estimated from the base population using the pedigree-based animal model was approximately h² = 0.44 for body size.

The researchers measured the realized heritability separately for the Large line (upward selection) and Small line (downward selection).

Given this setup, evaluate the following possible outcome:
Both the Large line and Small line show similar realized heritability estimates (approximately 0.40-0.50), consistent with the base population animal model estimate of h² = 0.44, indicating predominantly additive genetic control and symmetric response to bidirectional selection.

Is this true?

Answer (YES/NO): NO